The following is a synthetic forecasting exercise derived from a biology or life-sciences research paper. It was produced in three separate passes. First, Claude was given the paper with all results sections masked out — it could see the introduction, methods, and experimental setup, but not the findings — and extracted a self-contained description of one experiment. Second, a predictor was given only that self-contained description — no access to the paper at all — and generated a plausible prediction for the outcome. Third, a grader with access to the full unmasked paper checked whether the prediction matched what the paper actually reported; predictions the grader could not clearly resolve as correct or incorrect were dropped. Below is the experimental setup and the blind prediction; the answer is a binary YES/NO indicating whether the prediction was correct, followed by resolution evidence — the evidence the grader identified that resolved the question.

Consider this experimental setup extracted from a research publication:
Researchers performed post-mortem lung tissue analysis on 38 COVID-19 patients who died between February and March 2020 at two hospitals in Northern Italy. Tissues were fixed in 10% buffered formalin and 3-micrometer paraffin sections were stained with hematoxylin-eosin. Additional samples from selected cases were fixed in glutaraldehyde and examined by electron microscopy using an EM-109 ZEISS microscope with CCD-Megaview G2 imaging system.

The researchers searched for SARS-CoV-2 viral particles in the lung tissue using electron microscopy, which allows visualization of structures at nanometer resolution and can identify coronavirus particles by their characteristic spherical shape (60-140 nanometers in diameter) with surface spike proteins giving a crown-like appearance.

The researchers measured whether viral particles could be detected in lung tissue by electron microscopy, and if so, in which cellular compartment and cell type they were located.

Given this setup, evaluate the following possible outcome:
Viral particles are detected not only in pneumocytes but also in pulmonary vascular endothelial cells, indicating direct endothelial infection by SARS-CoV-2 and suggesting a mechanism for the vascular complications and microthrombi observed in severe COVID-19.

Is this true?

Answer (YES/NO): NO